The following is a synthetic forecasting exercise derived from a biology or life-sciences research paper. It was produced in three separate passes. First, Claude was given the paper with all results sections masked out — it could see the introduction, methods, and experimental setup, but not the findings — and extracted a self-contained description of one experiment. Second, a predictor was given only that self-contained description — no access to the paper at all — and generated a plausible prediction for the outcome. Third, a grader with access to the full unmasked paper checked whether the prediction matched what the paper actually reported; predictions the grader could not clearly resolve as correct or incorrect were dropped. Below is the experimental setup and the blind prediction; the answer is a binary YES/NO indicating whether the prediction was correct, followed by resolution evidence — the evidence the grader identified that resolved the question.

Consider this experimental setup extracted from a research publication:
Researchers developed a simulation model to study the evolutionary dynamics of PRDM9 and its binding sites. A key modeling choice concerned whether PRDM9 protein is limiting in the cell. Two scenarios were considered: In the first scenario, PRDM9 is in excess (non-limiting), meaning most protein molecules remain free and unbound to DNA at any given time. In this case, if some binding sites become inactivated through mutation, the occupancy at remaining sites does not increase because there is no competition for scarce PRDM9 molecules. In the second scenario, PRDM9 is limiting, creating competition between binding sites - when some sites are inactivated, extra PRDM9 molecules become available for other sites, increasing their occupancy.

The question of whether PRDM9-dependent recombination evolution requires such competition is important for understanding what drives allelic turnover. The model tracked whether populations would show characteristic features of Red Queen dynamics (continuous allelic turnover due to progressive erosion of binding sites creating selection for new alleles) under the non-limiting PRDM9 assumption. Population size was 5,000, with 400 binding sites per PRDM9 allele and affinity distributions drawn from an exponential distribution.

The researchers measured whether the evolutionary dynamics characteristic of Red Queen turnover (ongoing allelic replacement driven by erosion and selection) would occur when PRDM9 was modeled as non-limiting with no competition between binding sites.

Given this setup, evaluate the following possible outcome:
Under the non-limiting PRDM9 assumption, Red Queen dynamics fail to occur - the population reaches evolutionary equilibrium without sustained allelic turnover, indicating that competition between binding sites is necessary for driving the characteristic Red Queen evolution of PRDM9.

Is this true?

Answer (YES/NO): NO